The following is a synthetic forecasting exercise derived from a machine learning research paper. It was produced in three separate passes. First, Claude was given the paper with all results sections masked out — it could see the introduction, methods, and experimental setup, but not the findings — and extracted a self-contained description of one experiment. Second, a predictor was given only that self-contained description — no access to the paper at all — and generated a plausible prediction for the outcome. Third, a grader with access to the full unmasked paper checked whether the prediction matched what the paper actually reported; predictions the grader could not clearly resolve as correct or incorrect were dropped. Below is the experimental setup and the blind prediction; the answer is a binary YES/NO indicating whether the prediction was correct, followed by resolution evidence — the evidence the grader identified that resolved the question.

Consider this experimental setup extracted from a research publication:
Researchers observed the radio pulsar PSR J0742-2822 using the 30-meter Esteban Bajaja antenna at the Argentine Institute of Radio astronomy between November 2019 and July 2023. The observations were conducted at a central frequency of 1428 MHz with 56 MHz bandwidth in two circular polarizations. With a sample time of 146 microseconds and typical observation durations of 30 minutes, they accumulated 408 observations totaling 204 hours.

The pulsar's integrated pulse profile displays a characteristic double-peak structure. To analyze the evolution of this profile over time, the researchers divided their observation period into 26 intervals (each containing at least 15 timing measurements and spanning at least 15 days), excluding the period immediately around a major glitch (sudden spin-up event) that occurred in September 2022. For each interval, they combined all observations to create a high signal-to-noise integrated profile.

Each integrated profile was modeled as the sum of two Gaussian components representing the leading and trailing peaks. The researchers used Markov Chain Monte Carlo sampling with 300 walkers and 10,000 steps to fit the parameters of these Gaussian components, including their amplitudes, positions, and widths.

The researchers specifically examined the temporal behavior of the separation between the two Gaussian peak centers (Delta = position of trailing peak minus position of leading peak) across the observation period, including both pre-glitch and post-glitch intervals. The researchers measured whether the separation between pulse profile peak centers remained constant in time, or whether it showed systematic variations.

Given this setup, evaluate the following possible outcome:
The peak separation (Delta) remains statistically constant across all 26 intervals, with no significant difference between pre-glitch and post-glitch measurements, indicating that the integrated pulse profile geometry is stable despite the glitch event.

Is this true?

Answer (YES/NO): NO